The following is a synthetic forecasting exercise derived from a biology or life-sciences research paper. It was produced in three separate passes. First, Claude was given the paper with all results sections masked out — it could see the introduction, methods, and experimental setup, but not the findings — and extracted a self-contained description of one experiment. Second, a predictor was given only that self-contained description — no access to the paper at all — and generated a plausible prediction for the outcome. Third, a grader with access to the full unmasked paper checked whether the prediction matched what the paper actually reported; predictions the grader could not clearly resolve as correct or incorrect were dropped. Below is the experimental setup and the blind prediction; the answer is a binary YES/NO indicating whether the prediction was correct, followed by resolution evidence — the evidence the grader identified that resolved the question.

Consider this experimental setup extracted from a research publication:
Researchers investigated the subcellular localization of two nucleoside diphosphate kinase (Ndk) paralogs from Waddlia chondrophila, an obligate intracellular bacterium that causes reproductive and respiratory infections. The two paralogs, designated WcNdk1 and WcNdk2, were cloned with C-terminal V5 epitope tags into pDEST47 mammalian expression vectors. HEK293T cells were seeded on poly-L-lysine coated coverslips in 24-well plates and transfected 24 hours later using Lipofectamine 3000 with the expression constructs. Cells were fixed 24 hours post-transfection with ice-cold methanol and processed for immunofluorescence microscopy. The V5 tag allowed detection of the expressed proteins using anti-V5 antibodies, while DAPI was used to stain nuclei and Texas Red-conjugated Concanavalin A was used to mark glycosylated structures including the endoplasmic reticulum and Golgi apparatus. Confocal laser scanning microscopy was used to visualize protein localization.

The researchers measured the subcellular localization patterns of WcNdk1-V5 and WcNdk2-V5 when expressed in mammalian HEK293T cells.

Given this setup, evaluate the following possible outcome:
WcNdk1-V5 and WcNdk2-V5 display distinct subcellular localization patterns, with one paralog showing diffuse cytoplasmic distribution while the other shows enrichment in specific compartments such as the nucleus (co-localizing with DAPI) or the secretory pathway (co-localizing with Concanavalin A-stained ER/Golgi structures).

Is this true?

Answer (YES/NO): YES